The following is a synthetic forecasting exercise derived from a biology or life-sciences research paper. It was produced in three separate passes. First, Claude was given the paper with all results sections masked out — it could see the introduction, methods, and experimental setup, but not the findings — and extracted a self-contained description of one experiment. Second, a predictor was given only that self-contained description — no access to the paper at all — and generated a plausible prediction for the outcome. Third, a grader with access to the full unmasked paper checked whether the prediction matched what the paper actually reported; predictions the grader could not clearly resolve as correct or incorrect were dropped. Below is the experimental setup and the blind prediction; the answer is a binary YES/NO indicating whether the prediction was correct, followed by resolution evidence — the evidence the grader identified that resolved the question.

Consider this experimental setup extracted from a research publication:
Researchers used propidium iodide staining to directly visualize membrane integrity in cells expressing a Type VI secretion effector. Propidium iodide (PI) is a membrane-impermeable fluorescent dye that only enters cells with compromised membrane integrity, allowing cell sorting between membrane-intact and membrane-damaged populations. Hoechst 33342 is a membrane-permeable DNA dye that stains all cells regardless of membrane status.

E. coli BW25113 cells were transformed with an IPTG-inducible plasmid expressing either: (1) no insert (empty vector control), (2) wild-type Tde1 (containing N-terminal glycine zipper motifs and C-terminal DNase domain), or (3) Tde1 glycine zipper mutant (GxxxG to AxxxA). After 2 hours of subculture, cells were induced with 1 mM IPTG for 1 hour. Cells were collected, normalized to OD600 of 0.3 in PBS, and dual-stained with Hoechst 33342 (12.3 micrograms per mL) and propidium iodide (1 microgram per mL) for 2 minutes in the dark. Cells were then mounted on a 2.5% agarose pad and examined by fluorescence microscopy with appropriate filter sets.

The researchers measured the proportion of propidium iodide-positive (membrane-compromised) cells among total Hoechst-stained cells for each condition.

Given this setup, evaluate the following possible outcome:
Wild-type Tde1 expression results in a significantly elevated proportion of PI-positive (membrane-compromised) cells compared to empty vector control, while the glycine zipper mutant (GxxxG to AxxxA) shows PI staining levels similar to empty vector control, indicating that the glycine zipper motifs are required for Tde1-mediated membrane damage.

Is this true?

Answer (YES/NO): YES